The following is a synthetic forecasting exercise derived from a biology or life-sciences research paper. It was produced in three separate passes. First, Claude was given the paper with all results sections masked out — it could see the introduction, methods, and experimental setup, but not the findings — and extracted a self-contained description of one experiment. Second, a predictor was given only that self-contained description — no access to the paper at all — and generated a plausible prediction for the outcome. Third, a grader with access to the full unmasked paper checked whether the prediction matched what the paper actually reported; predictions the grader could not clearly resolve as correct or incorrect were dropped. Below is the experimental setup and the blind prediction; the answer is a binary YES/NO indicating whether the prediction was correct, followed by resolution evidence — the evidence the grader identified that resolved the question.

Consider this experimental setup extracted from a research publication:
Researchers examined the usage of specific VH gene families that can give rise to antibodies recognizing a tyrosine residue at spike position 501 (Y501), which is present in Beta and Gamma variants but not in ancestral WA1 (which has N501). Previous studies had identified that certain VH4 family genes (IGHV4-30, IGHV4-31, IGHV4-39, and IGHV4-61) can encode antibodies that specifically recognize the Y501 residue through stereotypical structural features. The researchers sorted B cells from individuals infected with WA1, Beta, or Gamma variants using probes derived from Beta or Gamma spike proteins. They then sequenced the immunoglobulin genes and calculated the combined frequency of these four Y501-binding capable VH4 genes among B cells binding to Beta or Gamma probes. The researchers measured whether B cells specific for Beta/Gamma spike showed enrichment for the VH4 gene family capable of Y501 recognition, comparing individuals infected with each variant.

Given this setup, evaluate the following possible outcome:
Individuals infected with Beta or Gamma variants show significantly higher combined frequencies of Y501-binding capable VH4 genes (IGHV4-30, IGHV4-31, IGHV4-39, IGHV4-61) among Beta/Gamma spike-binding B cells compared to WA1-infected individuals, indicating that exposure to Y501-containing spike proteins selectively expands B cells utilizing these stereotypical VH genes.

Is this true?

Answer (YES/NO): NO